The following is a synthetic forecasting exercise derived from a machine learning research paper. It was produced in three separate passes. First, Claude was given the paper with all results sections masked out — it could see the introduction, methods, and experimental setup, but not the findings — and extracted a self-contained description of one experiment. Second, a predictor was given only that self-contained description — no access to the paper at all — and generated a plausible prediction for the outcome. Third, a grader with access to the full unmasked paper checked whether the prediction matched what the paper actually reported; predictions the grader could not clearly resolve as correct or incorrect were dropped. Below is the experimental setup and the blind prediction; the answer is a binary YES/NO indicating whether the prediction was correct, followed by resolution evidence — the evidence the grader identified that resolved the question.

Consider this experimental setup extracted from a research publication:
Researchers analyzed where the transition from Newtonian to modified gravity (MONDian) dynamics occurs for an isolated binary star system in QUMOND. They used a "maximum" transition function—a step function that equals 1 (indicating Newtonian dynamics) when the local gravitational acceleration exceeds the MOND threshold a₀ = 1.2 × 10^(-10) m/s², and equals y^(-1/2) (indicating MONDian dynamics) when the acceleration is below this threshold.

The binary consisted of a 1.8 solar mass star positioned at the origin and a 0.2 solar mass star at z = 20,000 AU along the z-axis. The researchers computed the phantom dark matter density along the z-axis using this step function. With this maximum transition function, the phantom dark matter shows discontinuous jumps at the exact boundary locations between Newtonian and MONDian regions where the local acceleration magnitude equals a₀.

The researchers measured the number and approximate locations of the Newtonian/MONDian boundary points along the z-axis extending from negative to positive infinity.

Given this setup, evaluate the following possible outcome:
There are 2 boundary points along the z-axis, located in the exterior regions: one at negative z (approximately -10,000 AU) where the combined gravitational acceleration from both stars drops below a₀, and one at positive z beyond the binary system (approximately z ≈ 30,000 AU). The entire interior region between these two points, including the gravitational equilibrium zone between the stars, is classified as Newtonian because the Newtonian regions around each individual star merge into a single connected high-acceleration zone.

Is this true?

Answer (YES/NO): NO